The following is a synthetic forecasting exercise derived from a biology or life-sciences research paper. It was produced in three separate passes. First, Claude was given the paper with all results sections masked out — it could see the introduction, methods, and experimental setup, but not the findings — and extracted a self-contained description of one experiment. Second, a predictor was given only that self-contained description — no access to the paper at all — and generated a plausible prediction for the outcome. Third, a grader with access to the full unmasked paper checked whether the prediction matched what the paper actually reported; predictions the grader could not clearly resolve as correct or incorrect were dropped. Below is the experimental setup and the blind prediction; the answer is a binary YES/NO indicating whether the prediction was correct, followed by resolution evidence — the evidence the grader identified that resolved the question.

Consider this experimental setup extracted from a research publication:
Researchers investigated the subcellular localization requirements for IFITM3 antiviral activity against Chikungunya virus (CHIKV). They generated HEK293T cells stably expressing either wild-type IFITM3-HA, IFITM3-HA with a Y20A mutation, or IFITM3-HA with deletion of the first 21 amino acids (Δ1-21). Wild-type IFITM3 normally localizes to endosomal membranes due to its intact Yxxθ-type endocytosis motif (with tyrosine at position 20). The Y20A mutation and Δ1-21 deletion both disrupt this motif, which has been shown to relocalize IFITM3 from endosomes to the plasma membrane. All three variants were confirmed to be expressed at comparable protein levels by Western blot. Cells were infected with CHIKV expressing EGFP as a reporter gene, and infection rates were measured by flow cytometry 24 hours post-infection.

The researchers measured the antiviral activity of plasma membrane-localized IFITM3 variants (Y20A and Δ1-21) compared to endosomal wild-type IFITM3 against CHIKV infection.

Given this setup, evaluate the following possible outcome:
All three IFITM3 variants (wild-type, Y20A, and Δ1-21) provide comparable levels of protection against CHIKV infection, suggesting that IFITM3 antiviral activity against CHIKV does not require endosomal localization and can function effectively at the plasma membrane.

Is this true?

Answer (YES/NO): NO